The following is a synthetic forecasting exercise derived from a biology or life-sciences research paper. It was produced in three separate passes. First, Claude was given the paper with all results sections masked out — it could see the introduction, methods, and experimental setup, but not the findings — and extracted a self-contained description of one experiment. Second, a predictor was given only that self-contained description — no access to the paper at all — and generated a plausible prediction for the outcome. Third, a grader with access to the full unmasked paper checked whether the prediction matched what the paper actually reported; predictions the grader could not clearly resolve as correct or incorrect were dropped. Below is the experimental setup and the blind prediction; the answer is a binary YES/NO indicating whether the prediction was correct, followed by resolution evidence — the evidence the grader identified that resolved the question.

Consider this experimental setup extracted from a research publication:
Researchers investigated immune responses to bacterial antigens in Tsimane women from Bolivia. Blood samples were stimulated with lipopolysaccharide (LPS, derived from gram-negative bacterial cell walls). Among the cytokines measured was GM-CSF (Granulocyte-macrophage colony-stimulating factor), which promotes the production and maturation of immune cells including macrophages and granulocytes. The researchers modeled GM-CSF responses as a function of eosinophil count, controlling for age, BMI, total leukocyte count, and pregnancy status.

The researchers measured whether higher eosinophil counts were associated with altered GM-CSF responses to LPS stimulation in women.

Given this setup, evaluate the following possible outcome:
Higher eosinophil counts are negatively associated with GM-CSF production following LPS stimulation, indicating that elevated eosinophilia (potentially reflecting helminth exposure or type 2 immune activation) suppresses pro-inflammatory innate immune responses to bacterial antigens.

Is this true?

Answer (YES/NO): YES